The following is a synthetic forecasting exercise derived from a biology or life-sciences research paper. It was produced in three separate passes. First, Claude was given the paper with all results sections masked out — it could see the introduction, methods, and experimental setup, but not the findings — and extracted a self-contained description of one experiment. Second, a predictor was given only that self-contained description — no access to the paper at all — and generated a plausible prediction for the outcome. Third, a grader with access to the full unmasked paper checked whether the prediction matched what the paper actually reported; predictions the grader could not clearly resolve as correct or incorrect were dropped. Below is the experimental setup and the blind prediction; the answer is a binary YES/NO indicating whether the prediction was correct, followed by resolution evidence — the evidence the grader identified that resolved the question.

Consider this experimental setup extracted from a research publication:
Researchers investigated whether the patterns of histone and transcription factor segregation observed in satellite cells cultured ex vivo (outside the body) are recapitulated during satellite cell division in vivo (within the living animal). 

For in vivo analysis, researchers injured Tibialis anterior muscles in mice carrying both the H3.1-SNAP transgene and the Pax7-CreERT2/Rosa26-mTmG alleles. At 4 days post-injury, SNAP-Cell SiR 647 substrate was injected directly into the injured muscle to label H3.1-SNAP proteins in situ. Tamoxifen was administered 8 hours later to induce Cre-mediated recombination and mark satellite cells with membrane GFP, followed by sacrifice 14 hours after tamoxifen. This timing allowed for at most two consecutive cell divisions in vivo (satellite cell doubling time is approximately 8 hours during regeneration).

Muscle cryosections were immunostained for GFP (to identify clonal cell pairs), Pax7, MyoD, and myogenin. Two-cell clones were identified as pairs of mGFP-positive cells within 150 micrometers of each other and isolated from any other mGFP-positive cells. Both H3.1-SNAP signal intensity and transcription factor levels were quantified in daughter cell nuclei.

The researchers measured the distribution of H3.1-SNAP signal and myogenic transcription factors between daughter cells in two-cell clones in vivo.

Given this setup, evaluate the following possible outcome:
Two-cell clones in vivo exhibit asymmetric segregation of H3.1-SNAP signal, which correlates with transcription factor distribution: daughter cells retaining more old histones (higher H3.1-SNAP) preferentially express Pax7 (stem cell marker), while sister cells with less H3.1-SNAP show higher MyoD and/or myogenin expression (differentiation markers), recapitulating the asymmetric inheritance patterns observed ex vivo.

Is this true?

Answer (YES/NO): NO